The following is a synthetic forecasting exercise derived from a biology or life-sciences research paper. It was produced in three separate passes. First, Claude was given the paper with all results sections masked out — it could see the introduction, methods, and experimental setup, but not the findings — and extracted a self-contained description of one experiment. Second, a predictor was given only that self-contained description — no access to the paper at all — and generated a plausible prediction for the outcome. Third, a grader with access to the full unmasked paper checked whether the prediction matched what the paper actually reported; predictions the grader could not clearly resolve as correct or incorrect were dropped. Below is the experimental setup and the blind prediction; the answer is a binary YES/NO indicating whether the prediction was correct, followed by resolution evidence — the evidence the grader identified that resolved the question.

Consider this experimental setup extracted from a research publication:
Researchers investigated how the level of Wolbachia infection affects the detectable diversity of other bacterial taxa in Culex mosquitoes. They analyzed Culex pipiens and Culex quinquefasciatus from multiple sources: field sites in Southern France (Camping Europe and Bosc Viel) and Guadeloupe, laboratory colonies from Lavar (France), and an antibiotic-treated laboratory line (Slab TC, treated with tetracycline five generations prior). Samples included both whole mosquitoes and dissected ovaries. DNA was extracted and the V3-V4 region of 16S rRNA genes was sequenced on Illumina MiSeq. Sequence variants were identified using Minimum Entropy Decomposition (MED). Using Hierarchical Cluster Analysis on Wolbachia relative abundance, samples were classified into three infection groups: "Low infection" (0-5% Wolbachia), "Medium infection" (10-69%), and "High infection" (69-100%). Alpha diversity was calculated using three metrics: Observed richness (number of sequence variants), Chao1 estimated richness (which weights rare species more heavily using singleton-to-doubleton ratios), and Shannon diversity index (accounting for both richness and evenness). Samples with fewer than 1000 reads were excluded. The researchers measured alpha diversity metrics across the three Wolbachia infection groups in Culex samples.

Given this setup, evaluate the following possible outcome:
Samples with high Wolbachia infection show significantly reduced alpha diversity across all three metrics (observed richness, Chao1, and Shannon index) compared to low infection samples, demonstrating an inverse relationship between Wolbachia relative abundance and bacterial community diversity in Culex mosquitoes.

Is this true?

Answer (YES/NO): NO